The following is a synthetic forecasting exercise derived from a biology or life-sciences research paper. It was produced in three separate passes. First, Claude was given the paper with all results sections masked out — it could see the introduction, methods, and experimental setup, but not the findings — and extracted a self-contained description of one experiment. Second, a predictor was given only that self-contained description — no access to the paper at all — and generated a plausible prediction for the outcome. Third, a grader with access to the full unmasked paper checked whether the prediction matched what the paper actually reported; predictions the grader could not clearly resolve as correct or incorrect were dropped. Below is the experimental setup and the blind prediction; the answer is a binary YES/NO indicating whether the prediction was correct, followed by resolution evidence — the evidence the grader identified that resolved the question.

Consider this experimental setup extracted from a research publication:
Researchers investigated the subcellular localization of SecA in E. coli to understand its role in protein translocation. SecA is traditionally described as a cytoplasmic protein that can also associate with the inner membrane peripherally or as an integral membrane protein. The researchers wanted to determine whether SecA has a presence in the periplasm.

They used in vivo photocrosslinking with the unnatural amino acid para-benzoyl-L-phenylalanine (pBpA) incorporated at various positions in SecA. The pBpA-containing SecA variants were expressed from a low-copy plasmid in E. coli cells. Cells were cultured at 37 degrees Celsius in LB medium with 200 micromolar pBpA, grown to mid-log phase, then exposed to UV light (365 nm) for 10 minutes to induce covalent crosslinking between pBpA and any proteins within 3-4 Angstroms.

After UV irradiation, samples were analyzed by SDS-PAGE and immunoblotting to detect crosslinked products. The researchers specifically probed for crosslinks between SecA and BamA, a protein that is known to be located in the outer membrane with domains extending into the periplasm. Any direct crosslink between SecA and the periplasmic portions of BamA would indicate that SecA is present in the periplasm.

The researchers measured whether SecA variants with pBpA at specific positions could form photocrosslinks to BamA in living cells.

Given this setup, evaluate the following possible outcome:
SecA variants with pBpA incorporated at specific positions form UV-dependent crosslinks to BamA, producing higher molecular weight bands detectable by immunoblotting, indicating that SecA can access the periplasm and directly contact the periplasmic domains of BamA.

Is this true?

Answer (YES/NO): YES